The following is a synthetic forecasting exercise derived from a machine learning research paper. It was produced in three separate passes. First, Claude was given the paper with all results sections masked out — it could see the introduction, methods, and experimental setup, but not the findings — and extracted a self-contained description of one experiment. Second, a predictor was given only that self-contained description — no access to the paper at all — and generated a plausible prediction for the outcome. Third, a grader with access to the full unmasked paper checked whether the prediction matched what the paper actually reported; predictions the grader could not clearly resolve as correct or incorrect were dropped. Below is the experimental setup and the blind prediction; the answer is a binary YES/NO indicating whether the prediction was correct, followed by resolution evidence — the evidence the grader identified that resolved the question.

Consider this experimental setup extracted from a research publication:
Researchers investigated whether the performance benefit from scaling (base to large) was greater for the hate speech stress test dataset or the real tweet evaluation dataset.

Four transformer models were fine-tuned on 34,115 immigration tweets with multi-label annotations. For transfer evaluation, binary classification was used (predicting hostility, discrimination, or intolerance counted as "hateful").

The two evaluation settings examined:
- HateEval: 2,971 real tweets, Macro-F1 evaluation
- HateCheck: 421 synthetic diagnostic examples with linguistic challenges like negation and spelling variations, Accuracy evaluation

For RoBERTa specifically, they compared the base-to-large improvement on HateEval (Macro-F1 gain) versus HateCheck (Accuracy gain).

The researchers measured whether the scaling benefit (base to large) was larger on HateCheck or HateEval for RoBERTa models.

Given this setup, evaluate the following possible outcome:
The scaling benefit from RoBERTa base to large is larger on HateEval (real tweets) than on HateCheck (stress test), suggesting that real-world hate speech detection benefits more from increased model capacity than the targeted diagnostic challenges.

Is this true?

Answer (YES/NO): NO